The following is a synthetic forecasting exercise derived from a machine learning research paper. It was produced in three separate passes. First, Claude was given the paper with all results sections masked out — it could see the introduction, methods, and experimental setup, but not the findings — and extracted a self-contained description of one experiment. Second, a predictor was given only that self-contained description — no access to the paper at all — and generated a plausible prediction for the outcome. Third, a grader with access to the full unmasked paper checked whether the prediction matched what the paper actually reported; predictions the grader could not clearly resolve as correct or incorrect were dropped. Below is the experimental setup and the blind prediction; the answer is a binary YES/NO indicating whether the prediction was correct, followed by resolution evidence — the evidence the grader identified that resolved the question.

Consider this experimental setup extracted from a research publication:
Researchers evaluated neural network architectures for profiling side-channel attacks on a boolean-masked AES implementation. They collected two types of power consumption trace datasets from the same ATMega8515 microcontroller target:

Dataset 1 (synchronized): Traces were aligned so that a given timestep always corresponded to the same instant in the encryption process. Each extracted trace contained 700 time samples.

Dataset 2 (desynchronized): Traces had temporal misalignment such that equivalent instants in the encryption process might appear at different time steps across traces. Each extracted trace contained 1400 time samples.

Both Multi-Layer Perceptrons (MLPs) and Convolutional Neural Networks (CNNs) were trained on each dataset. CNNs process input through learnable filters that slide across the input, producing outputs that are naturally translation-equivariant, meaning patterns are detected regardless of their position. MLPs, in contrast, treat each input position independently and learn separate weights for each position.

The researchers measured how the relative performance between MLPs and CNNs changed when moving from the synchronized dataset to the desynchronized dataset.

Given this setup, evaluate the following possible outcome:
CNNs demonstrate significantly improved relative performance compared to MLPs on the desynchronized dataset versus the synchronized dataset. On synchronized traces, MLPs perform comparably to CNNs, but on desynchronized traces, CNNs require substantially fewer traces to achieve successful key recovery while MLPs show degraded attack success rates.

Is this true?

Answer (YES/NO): YES